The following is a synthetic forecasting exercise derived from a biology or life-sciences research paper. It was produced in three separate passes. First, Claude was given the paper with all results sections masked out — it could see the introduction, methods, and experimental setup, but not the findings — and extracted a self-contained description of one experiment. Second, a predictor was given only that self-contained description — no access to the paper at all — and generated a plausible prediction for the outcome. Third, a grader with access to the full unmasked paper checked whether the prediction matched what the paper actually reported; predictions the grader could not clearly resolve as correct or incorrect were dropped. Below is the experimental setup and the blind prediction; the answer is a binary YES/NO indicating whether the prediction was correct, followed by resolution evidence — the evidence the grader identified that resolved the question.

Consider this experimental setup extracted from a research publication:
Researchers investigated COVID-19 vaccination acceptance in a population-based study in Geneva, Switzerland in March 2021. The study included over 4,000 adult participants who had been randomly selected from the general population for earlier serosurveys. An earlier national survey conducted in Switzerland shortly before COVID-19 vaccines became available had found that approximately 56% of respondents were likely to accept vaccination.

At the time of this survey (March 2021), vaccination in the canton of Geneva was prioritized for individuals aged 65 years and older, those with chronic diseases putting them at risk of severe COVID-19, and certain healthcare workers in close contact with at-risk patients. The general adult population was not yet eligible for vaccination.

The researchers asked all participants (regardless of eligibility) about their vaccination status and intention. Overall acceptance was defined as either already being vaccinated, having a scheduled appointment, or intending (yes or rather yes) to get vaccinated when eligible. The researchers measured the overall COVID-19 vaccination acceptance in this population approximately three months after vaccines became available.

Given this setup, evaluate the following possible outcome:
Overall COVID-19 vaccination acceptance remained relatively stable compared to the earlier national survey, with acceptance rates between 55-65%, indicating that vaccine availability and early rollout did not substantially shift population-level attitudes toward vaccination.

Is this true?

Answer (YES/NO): NO